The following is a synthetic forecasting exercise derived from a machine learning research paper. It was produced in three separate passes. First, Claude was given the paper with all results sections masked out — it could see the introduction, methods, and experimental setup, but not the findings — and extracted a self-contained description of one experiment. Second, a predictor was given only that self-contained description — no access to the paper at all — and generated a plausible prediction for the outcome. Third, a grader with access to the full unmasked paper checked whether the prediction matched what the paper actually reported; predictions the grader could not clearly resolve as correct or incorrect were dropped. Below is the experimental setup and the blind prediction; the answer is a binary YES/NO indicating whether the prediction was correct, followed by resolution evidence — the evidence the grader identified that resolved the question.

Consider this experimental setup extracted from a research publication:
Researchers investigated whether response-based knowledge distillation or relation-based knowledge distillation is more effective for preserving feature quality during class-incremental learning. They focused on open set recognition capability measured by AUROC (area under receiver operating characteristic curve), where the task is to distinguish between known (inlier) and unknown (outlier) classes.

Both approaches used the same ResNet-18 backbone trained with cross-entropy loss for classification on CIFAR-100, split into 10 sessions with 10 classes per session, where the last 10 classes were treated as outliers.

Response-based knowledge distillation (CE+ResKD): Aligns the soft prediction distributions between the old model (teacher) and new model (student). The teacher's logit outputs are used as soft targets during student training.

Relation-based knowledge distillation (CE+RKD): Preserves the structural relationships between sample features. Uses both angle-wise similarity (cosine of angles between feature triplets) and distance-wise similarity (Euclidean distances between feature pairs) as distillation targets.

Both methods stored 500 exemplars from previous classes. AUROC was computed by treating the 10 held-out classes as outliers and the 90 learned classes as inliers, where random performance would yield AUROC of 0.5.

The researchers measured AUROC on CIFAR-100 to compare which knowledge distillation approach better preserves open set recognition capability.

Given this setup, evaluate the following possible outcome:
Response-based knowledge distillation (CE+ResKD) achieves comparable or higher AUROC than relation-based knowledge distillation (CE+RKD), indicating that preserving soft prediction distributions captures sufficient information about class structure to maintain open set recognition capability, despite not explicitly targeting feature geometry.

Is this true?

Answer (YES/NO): YES